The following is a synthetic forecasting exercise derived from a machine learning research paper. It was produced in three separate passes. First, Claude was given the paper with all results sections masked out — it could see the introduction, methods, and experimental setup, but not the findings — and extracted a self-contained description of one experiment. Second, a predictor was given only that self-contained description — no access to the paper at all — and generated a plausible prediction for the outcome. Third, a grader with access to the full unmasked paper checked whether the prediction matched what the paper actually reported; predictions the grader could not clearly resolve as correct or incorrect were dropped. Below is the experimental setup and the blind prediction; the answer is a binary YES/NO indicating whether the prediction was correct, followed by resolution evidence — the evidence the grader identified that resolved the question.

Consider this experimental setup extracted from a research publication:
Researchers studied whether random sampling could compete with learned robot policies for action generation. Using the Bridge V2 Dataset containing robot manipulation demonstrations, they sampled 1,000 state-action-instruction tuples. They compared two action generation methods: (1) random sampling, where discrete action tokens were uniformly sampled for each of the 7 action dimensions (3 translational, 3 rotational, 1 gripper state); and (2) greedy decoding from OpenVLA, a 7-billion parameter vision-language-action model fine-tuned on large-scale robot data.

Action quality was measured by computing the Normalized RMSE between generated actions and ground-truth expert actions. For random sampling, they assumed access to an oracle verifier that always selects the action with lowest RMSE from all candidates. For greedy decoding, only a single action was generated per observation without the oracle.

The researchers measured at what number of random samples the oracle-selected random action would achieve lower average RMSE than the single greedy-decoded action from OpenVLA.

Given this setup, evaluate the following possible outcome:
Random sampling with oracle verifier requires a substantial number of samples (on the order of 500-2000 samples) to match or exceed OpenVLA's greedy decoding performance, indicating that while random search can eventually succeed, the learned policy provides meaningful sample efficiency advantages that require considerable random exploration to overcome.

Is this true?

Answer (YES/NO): NO